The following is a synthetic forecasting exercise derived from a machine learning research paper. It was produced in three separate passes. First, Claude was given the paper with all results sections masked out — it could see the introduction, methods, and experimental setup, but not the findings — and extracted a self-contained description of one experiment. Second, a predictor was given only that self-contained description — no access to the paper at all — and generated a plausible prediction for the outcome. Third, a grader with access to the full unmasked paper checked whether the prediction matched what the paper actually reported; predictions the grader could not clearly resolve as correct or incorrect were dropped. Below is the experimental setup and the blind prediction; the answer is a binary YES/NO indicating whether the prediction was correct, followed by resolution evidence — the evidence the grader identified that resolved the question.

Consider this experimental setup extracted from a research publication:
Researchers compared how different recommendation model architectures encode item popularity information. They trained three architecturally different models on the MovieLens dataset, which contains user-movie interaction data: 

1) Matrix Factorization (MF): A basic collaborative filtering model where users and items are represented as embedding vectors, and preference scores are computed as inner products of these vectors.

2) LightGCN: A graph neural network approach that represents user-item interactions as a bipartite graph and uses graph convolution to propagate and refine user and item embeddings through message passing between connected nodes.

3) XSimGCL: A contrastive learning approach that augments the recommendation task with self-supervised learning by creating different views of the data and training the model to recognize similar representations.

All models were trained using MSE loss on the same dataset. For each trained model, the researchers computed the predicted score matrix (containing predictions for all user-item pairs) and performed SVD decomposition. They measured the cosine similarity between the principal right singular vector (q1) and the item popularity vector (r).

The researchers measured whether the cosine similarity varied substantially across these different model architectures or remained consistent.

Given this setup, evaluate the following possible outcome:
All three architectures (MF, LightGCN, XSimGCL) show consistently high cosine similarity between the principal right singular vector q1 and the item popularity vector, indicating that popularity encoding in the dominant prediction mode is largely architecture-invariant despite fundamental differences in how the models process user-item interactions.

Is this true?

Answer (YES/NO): YES